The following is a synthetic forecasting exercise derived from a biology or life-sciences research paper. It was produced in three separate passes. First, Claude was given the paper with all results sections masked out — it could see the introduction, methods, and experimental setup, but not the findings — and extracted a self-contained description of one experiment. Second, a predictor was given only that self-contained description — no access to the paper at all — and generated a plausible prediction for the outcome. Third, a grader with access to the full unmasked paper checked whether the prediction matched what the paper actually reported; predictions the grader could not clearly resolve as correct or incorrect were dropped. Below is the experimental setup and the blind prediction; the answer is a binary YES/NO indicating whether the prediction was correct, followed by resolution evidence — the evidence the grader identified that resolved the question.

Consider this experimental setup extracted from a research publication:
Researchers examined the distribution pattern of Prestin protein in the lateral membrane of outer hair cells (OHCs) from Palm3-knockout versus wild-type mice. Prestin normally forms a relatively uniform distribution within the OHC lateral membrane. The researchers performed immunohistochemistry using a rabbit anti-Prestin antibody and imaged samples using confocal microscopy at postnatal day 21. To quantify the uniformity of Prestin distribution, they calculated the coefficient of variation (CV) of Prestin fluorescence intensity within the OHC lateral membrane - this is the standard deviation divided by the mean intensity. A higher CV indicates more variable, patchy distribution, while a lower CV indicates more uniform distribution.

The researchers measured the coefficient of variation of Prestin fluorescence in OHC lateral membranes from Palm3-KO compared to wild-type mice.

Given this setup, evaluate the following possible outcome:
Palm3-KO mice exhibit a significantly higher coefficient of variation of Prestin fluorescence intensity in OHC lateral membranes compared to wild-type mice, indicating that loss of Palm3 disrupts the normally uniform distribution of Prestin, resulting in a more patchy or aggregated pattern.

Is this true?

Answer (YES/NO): YES